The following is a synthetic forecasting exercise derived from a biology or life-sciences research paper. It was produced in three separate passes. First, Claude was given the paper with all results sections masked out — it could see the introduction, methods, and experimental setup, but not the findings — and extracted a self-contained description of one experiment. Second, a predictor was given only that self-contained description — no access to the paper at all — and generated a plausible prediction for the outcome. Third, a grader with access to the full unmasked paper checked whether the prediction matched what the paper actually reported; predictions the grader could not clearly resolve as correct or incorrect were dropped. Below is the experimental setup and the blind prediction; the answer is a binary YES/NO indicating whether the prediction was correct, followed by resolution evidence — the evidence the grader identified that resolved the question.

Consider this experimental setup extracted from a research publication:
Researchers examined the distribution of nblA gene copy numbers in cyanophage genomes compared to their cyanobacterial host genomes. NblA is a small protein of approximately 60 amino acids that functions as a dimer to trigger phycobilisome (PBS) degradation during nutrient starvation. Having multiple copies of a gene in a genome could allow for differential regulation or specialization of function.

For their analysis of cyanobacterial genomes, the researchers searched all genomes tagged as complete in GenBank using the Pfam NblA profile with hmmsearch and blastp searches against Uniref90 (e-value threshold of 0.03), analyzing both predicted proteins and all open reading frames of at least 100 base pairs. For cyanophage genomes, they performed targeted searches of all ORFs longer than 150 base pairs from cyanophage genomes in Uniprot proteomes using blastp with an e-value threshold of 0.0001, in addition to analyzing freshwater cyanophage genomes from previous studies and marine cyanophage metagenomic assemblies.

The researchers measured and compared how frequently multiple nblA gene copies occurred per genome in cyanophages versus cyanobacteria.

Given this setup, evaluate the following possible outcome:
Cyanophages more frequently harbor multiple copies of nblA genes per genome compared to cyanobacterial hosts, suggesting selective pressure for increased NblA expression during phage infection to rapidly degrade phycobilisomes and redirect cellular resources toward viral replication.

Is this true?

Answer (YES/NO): NO